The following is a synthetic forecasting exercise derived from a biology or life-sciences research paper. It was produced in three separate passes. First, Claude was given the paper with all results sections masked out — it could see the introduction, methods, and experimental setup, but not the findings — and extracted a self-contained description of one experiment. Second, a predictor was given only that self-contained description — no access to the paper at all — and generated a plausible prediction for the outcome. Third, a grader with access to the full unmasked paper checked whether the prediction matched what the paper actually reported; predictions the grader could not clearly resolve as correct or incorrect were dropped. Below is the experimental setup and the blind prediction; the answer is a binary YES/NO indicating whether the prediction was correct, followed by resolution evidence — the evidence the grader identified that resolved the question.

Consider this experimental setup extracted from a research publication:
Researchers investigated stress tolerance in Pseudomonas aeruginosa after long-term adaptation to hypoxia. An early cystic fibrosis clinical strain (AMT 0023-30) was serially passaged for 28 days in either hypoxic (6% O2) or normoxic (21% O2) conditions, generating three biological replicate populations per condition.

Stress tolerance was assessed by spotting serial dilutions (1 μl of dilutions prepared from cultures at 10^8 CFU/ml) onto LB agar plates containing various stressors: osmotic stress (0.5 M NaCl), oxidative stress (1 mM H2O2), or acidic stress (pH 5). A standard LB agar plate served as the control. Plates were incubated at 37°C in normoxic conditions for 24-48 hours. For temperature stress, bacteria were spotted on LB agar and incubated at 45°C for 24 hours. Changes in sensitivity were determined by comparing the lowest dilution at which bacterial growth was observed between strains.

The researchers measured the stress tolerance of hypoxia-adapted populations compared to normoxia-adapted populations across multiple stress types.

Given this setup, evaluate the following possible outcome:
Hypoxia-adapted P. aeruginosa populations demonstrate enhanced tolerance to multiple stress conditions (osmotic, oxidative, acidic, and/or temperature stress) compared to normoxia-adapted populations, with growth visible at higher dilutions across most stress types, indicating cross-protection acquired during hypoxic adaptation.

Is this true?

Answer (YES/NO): NO